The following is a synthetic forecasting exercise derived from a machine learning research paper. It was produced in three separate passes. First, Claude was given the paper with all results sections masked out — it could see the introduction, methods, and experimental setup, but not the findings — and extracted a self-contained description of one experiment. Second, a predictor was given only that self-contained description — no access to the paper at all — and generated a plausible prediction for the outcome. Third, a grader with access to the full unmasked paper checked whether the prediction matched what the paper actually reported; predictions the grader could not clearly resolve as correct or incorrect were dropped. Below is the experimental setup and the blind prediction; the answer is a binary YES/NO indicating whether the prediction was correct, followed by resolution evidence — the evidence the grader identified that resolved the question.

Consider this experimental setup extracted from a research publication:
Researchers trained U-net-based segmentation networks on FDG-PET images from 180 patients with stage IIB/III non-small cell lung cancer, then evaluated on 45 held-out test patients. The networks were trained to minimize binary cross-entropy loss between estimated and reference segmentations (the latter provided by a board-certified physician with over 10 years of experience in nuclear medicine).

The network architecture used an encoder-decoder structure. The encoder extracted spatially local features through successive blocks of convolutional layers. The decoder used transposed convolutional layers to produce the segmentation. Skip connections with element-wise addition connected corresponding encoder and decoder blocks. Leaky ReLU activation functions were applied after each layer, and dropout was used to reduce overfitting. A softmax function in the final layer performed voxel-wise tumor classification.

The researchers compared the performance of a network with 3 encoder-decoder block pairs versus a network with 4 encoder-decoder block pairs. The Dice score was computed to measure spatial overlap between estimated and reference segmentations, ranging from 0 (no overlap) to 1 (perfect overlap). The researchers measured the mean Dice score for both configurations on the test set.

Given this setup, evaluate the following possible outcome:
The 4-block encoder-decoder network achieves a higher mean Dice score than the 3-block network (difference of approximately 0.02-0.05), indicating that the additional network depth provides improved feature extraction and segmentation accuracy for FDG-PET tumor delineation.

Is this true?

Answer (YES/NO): NO